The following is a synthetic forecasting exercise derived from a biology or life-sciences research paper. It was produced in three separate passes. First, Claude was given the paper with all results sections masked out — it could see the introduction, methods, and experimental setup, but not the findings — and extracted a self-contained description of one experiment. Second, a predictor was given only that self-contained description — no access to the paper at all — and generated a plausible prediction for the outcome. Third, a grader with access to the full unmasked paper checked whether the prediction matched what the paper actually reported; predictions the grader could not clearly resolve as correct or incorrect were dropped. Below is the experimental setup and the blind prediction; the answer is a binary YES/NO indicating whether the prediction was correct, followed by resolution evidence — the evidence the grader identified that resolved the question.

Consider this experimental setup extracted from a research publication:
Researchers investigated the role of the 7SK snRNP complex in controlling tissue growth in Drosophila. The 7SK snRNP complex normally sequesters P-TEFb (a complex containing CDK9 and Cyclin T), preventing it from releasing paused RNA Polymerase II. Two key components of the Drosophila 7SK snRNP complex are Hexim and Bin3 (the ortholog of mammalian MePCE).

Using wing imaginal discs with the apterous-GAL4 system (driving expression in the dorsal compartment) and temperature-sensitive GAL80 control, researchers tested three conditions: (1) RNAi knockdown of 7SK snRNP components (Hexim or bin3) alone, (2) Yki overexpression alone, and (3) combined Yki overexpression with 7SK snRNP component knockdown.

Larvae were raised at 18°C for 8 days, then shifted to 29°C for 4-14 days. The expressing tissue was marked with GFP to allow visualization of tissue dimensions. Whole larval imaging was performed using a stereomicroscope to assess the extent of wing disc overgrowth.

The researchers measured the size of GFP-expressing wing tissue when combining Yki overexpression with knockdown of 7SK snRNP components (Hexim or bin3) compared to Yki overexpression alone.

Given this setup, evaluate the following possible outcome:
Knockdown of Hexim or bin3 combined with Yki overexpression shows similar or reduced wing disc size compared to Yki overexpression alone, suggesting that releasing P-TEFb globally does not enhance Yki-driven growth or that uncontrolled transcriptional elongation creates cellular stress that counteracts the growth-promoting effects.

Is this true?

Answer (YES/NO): NO